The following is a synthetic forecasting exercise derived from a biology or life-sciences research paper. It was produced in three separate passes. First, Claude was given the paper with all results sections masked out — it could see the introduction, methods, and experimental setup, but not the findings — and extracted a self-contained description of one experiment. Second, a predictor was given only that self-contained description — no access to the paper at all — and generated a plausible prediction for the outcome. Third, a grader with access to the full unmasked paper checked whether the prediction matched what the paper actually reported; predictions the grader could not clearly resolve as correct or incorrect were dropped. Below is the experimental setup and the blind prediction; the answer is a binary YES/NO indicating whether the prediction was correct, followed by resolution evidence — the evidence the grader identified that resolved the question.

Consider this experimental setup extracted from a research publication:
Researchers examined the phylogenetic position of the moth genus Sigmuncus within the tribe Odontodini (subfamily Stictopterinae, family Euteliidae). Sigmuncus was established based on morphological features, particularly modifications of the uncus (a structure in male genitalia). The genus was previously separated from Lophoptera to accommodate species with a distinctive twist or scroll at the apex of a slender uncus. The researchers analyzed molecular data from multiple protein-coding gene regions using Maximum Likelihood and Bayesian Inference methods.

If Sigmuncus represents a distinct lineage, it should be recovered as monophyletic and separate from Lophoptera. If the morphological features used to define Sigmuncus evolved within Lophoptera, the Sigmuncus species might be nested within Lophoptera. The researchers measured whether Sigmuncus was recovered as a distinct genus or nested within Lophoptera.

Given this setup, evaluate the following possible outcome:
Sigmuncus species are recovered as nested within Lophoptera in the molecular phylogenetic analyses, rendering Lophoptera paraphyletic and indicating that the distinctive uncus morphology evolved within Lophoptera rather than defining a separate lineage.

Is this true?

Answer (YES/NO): YES